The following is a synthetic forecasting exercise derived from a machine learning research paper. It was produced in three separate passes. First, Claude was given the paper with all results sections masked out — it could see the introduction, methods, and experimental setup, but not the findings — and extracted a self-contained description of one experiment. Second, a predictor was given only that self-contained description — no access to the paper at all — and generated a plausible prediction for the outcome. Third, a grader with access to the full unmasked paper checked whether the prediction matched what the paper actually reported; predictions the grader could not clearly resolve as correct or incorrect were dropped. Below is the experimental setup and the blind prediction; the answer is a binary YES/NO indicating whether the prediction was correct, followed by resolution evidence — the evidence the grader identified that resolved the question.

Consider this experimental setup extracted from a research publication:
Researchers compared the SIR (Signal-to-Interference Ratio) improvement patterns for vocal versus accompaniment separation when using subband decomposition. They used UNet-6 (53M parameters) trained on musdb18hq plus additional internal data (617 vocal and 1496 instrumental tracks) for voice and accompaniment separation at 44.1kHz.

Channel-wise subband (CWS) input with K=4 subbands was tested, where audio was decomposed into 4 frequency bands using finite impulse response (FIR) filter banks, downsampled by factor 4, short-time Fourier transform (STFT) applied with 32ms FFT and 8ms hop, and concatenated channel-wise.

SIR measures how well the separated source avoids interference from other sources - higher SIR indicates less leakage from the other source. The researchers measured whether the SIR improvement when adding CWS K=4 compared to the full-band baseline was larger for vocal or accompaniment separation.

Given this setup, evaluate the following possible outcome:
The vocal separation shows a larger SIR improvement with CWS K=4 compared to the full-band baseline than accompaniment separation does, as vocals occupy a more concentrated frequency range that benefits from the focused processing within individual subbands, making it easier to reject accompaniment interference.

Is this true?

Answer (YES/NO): YES